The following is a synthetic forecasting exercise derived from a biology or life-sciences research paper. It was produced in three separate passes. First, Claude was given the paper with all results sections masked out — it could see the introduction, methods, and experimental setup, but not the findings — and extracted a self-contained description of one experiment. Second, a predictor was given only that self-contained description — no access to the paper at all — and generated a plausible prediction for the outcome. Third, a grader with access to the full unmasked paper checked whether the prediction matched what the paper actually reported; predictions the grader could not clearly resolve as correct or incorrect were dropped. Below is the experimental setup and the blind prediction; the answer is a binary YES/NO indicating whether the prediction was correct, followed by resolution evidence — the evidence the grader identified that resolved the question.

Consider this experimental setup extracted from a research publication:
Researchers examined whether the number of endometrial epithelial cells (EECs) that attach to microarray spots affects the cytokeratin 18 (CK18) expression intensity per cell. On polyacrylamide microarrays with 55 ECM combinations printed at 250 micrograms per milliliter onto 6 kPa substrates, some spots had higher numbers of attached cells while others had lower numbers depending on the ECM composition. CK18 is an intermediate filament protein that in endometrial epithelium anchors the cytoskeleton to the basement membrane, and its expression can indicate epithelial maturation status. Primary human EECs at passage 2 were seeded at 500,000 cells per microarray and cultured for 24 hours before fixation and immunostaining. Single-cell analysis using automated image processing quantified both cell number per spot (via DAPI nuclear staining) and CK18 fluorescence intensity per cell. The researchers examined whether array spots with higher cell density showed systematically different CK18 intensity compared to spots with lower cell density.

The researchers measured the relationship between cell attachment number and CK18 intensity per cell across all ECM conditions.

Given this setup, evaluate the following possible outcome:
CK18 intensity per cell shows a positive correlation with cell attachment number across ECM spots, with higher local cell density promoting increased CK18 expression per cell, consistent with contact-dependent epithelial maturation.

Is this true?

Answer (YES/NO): NO